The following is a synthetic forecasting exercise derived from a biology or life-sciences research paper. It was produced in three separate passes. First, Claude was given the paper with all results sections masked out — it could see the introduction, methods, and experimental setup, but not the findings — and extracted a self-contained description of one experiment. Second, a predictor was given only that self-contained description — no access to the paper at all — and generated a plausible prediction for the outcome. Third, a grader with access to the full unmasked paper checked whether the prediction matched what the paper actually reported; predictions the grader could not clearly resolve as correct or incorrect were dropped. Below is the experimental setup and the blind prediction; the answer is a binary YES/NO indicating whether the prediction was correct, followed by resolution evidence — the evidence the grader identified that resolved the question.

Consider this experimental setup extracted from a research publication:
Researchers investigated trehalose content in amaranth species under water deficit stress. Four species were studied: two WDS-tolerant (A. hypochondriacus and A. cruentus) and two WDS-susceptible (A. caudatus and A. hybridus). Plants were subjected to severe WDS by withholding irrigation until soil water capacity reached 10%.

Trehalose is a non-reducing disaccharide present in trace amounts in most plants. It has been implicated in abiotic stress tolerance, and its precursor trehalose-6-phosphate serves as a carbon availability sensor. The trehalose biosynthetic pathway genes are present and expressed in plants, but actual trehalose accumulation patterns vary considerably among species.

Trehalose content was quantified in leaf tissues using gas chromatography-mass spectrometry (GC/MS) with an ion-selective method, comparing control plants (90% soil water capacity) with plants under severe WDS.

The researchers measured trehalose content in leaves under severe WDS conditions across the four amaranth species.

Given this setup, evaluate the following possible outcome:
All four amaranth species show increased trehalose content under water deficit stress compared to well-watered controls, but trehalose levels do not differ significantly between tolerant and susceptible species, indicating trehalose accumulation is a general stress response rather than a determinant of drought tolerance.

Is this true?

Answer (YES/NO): NO